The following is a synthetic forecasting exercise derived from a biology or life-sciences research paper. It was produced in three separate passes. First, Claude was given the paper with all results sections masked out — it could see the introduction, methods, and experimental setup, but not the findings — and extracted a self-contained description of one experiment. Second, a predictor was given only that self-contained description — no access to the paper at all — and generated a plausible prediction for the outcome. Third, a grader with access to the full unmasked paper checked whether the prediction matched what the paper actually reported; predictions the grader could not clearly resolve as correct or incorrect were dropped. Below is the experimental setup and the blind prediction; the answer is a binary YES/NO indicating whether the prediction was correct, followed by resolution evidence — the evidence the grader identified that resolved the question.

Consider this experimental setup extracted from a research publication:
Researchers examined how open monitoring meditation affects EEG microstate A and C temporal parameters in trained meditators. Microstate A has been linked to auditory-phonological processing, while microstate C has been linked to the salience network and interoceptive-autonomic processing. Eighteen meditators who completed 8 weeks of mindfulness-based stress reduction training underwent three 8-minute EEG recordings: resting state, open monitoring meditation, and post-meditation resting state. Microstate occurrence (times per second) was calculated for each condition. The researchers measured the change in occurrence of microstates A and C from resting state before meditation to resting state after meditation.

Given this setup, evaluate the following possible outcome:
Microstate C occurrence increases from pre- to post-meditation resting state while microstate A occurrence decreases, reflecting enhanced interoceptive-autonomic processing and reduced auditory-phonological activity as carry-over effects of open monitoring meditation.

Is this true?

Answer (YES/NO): NO